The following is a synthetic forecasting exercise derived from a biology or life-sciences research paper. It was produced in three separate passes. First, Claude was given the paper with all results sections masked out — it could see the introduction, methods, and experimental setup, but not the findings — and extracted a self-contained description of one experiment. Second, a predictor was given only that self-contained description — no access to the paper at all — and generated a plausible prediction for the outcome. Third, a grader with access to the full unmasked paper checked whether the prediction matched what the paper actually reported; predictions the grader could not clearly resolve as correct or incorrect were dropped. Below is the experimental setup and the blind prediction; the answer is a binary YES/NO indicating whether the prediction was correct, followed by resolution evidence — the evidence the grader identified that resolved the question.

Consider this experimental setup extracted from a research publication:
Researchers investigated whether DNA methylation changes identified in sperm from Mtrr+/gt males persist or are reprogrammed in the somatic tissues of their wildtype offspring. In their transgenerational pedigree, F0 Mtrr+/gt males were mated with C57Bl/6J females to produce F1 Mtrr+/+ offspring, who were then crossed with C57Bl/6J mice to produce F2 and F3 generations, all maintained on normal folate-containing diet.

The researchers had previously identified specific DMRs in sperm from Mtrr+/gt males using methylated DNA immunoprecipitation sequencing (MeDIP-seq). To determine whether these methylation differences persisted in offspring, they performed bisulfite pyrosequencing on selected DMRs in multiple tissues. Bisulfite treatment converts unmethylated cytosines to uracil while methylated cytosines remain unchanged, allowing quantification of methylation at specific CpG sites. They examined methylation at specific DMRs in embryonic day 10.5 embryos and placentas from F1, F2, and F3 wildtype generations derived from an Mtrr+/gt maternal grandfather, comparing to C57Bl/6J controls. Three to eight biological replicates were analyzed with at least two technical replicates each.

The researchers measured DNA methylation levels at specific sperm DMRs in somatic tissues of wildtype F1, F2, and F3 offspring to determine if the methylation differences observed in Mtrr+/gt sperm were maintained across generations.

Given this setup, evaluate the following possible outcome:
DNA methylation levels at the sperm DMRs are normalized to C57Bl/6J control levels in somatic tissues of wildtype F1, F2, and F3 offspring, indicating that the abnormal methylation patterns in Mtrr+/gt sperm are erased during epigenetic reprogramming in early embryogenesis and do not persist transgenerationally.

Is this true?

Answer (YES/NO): YES